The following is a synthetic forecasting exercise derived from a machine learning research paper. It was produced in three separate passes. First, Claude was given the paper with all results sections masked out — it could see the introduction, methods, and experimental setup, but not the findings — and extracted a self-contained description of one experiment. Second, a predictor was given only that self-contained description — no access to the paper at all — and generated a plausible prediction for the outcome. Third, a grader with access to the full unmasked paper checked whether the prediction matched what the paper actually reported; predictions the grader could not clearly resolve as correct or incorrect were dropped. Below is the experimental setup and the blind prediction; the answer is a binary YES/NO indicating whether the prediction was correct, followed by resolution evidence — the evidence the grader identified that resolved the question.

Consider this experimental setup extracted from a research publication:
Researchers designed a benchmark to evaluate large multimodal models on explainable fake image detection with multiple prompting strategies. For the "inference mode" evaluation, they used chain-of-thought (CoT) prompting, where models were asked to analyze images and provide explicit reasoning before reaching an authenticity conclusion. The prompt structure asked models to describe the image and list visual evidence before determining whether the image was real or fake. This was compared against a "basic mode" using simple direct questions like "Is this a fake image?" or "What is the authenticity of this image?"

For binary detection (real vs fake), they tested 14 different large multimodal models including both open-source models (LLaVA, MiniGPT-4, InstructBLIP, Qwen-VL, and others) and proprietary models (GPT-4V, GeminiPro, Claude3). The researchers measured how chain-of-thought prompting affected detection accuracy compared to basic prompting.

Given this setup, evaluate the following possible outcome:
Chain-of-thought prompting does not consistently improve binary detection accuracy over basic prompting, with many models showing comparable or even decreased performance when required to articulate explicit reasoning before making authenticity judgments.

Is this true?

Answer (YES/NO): YES